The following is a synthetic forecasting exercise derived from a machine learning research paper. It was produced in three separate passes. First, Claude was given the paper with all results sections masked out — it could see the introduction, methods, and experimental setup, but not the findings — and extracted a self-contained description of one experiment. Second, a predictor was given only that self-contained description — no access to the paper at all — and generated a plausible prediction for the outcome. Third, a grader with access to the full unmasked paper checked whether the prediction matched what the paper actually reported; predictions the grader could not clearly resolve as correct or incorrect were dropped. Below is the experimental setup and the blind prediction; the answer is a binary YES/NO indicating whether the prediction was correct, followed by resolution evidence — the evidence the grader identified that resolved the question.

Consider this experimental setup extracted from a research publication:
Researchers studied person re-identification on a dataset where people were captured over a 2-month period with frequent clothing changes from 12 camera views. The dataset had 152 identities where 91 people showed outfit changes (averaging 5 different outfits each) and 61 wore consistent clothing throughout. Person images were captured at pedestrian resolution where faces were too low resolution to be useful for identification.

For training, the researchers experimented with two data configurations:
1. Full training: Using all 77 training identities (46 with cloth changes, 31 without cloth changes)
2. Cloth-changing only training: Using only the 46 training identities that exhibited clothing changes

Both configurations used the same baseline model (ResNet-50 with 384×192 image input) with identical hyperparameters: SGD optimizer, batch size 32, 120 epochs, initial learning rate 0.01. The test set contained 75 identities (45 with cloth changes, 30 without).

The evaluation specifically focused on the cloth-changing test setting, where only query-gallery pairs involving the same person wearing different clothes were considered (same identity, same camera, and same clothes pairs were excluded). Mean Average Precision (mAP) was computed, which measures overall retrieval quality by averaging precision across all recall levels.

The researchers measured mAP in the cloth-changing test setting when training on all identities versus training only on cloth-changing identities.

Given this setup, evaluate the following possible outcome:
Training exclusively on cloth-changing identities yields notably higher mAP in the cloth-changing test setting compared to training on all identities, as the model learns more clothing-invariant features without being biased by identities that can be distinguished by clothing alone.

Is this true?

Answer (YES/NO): NO